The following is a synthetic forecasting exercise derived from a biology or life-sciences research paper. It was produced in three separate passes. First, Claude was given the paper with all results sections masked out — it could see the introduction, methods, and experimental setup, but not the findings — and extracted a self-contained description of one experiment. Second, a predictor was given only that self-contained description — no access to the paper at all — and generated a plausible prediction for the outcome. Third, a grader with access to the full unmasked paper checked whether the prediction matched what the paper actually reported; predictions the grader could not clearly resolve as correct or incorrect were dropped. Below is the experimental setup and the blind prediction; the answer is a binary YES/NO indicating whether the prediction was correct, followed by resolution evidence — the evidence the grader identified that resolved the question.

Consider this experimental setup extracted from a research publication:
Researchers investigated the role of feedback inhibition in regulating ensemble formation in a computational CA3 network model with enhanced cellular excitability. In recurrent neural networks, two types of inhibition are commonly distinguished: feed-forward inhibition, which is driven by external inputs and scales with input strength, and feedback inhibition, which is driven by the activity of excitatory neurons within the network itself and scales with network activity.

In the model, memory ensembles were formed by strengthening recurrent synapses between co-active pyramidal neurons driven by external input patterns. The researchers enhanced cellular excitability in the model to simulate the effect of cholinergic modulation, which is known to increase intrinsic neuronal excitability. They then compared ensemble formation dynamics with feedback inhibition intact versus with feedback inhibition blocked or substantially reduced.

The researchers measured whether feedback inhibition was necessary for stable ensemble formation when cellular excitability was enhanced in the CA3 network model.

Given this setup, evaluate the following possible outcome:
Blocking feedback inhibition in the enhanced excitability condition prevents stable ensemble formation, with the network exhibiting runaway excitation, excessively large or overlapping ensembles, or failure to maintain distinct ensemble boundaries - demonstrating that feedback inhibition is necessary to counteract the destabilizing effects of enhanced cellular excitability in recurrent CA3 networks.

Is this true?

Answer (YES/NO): YES